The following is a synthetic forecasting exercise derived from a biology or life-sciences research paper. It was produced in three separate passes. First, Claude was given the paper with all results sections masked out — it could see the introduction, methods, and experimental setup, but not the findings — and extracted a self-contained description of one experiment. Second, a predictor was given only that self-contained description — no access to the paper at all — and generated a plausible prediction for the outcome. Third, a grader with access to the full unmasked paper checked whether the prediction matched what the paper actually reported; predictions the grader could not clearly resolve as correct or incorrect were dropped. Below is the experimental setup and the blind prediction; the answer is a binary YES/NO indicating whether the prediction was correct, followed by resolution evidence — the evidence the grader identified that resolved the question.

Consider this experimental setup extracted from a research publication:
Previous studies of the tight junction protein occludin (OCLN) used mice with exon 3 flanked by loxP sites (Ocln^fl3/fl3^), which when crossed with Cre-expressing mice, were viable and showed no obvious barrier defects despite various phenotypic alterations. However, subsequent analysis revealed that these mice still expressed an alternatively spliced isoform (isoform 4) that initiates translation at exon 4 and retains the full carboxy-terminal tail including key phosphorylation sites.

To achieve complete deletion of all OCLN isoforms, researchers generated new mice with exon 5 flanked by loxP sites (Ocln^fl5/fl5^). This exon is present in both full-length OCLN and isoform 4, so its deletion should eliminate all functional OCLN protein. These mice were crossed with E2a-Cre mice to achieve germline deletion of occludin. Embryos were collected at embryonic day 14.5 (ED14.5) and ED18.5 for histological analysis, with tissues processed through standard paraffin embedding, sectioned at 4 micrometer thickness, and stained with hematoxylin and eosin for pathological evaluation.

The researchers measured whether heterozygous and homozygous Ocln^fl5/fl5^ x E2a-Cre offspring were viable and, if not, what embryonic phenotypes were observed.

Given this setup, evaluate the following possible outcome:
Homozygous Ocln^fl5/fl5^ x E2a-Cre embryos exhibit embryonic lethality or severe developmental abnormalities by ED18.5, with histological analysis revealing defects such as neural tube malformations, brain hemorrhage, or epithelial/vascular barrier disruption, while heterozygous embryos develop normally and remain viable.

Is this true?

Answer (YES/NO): YES